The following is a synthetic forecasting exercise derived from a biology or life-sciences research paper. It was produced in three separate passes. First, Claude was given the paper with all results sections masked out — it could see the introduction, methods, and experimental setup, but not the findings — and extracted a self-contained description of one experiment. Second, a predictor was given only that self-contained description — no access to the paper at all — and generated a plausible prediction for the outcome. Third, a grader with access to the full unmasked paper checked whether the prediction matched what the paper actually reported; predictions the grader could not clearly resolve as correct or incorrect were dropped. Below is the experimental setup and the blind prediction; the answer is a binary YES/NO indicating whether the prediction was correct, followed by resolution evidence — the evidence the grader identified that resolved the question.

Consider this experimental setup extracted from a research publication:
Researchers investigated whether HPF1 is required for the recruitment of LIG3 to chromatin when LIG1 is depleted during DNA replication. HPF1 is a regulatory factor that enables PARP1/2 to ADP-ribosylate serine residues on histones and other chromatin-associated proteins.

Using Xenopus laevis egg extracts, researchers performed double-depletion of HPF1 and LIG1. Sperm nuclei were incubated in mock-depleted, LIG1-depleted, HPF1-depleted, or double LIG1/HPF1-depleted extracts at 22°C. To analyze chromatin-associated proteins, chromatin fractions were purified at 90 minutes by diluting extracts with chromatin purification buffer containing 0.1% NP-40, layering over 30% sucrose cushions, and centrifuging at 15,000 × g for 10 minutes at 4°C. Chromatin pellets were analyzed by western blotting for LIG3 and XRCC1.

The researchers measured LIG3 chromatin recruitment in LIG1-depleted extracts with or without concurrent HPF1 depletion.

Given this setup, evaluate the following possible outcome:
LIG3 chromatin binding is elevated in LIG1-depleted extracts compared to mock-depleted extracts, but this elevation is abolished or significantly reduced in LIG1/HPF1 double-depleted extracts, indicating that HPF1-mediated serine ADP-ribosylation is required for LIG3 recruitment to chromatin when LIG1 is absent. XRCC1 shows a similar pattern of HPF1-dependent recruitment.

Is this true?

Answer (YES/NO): YES